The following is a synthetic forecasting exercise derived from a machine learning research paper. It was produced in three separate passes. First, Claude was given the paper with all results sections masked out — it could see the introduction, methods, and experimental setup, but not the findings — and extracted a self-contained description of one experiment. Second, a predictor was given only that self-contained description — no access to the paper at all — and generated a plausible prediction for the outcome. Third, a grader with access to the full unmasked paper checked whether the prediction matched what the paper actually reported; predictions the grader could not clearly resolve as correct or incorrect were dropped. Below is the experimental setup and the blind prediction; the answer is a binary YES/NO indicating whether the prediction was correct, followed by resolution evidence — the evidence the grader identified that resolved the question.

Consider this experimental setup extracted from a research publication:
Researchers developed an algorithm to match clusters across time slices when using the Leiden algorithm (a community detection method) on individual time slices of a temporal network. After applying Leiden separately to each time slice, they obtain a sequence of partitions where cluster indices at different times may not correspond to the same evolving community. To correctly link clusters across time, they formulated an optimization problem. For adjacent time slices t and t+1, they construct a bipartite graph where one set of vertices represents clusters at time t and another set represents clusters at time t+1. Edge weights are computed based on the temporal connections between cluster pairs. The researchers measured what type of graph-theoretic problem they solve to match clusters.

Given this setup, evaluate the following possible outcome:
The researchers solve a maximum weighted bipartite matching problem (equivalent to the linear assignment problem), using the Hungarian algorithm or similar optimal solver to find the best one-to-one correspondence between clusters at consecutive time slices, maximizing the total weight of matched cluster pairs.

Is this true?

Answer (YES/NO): NO